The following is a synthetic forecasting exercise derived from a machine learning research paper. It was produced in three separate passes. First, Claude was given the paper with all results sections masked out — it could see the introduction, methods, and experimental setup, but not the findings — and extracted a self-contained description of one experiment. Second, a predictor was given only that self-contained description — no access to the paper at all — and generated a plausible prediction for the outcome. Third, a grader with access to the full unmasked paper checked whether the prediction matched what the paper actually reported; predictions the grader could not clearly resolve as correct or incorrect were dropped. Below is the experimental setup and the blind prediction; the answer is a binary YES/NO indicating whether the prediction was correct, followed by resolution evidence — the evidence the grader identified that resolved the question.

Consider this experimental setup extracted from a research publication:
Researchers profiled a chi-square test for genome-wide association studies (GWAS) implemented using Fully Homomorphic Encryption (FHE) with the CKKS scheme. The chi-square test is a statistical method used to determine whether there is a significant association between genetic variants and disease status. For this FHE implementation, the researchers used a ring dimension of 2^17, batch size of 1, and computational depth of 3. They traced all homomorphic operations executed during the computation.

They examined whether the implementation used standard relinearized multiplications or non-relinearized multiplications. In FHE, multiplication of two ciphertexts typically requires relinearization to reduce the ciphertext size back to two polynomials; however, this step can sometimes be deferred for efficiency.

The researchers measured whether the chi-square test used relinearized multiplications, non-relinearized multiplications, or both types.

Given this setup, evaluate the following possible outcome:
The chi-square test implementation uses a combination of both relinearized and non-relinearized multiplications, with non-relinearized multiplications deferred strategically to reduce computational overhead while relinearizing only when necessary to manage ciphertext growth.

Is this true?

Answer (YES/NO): NO